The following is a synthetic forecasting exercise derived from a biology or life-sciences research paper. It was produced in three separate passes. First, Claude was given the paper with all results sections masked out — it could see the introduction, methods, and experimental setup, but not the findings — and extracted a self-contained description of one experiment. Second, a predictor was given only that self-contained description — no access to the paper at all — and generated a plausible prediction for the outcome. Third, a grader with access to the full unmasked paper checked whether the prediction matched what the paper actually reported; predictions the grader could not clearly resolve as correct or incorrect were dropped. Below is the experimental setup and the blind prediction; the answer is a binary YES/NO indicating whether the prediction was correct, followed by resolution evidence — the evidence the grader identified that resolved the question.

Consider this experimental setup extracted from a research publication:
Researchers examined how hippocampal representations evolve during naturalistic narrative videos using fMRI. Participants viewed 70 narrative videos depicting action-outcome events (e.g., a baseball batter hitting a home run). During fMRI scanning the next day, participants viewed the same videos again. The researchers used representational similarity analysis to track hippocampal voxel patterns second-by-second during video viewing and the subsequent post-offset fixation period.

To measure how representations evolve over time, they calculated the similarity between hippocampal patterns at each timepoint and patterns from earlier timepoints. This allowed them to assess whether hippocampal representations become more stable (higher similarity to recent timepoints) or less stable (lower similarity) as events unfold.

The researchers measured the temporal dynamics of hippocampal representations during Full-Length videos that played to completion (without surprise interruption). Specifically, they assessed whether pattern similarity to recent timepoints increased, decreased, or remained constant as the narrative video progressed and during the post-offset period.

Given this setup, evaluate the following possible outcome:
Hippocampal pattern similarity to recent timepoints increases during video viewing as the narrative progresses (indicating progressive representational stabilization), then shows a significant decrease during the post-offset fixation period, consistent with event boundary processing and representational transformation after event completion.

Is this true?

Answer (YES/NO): NO